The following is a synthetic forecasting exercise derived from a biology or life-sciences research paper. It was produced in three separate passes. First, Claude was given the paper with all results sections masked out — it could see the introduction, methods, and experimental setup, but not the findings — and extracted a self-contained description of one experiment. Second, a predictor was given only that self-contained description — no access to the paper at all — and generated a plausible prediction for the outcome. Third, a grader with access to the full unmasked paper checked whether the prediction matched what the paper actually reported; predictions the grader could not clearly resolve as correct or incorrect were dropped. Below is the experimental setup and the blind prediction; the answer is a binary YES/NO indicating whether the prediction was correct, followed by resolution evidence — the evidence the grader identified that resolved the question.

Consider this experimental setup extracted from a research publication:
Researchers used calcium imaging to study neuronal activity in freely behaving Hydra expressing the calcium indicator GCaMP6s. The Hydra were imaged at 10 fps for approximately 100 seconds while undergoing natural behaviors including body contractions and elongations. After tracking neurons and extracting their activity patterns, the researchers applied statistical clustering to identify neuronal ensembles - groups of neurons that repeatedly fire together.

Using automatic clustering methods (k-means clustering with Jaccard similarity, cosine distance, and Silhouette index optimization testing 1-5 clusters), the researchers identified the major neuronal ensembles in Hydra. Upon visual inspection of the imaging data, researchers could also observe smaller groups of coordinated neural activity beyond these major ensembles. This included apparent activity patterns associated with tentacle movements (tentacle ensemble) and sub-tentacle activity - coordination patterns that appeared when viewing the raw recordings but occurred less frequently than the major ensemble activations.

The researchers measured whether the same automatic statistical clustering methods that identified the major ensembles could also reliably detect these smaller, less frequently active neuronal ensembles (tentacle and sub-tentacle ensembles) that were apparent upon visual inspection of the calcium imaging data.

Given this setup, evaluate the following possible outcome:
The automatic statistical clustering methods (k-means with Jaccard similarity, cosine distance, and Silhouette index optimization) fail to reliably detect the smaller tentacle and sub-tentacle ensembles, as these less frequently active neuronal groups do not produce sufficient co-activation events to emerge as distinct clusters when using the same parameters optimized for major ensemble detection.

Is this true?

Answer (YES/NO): YES